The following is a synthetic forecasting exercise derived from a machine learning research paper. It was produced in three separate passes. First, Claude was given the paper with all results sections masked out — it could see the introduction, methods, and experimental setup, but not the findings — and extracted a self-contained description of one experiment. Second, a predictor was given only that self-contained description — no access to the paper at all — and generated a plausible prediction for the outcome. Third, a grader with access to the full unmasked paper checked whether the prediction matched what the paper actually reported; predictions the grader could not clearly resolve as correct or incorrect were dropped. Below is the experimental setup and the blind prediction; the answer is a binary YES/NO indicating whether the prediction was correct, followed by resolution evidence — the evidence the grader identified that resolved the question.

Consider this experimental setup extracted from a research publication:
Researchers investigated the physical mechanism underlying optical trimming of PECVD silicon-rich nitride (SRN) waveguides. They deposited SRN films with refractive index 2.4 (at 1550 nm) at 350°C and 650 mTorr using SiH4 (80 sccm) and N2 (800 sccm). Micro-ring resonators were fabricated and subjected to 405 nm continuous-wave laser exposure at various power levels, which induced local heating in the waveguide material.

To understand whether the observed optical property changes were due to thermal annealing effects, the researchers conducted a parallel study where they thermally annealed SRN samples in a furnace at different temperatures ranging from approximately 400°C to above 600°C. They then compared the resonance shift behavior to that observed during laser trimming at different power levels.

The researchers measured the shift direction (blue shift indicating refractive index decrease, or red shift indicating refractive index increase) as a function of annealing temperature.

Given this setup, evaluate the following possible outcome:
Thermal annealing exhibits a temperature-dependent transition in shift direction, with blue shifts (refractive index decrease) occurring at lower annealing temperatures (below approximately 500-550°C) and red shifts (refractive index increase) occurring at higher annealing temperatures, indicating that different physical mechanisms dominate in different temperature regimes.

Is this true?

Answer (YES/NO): YES